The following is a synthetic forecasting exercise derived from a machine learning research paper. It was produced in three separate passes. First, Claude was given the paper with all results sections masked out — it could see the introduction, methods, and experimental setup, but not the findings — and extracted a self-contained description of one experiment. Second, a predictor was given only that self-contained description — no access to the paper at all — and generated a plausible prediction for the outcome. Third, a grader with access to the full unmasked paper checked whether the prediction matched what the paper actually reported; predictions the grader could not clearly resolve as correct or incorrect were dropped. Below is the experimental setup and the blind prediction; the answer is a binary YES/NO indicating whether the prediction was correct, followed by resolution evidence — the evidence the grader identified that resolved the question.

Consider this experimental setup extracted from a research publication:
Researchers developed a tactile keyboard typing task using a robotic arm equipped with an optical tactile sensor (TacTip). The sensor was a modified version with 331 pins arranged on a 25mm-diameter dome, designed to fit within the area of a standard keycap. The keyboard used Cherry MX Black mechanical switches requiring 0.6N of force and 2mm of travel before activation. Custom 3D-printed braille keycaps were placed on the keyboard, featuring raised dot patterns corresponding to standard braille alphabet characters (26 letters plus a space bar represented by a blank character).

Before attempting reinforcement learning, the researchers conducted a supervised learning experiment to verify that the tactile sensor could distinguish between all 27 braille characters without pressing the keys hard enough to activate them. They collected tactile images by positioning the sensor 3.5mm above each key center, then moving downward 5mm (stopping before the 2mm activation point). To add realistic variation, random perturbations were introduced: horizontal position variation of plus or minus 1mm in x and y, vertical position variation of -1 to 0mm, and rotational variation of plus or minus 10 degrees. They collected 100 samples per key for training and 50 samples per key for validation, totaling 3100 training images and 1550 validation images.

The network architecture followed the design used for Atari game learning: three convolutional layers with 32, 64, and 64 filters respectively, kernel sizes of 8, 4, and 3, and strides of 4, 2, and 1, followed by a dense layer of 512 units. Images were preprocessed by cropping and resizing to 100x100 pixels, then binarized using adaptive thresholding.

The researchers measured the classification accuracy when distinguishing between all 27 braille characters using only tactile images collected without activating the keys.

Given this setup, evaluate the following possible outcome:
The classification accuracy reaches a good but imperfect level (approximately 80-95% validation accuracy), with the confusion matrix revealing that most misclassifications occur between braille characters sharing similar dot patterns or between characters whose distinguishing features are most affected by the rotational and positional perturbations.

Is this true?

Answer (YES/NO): NO